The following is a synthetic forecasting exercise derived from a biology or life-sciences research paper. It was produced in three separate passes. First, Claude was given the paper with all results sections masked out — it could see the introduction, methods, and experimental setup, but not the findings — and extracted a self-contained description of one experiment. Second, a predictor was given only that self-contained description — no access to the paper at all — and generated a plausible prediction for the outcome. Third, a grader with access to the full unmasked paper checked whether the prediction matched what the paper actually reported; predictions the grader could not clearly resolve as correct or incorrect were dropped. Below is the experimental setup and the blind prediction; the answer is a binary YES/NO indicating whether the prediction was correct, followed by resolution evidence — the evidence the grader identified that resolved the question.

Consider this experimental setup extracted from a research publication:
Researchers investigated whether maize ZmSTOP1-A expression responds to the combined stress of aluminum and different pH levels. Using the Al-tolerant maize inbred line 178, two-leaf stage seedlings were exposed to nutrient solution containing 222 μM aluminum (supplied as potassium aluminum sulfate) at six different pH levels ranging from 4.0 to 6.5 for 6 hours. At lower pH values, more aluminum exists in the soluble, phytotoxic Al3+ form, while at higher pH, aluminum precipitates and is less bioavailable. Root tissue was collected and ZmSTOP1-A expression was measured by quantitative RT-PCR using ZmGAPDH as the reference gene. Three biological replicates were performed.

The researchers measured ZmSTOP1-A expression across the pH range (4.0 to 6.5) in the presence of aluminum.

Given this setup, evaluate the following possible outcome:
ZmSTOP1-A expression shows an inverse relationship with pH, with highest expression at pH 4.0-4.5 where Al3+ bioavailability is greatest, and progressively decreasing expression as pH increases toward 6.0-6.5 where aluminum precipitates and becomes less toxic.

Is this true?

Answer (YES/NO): NO